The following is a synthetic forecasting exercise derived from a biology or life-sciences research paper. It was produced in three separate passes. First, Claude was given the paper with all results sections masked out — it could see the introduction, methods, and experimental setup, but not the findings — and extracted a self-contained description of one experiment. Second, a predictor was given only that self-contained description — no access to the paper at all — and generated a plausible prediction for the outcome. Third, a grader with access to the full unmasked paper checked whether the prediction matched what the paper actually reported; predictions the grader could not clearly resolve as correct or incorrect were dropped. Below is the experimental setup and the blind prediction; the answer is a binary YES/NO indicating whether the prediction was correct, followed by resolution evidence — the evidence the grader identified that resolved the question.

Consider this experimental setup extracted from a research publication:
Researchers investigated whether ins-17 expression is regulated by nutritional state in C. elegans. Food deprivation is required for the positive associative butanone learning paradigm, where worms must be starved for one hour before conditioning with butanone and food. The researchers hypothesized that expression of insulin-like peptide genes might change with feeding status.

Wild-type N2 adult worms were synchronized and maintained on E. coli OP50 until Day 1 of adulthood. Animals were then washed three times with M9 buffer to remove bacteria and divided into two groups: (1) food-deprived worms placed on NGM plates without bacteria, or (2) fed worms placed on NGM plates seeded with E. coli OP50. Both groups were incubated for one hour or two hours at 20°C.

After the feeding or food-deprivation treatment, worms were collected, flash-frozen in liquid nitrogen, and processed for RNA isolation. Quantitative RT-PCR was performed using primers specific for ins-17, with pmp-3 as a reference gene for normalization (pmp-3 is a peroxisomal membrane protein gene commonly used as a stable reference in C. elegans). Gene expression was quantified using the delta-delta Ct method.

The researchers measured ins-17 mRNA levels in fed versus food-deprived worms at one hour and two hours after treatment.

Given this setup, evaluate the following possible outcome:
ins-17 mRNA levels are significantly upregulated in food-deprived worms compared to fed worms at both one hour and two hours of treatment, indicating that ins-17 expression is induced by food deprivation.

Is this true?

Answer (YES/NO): YES